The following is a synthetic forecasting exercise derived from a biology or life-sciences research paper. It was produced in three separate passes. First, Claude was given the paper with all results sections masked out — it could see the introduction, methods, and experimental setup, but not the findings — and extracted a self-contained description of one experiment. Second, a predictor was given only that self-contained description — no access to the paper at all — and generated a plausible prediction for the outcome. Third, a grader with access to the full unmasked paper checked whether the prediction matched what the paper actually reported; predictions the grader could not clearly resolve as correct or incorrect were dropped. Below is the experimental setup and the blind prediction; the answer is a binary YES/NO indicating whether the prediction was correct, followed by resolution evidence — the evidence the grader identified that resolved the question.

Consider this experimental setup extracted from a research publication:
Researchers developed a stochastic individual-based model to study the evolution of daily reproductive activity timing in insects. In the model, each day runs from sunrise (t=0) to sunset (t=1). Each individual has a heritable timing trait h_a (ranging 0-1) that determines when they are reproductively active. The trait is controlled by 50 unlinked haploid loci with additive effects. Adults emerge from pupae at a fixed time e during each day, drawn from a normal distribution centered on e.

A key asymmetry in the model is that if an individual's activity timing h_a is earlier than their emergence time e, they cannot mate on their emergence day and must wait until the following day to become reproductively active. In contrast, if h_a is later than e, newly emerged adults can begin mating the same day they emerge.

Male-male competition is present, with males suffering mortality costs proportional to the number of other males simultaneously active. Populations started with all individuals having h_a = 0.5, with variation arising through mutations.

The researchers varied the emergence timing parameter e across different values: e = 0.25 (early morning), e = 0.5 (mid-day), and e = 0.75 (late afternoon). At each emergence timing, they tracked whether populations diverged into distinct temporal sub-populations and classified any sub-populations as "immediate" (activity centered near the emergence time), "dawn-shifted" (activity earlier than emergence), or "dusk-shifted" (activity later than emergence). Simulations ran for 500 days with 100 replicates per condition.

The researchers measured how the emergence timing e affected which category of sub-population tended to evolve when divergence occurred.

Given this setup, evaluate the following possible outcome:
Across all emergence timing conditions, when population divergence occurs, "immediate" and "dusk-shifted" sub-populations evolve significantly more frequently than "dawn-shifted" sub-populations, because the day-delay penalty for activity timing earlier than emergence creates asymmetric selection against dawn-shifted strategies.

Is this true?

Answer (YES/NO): NO